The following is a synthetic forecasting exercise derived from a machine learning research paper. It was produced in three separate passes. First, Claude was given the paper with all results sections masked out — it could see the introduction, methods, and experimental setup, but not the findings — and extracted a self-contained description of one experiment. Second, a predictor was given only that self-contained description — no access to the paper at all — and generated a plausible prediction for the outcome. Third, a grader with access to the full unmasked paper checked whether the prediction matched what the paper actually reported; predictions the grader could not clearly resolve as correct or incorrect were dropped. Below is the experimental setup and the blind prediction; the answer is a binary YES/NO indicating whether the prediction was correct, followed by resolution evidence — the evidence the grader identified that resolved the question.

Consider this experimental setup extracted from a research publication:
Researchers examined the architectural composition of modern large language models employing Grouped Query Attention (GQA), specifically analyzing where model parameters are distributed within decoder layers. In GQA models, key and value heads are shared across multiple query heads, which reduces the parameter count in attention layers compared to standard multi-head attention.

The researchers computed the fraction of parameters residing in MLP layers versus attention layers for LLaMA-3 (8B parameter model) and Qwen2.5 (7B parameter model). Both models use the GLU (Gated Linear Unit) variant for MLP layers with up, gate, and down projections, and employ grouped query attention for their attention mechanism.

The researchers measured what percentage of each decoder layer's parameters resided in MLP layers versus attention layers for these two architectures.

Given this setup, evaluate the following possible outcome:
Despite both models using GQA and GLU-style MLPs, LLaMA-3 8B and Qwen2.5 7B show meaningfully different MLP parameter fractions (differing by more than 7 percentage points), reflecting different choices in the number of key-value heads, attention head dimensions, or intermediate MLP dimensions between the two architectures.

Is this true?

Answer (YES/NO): NO